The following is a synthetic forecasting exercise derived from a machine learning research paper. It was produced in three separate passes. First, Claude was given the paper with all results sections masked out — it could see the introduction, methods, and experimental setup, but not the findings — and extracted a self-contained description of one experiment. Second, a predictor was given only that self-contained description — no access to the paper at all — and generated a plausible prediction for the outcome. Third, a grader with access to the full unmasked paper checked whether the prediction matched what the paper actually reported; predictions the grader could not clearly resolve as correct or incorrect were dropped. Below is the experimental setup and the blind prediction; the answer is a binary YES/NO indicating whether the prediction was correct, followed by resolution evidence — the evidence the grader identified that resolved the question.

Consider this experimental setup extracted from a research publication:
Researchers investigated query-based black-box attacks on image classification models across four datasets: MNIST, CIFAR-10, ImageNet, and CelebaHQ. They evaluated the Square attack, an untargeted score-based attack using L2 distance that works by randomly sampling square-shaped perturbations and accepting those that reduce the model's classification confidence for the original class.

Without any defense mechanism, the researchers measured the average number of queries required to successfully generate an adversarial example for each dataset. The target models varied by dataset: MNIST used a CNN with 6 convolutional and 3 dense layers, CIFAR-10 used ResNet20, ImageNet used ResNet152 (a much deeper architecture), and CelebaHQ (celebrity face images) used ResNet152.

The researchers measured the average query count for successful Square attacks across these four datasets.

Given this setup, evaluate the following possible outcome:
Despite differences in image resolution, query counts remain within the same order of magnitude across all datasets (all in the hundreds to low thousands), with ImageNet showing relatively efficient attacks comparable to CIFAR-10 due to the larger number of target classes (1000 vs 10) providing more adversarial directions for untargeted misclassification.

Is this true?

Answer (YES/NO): NO